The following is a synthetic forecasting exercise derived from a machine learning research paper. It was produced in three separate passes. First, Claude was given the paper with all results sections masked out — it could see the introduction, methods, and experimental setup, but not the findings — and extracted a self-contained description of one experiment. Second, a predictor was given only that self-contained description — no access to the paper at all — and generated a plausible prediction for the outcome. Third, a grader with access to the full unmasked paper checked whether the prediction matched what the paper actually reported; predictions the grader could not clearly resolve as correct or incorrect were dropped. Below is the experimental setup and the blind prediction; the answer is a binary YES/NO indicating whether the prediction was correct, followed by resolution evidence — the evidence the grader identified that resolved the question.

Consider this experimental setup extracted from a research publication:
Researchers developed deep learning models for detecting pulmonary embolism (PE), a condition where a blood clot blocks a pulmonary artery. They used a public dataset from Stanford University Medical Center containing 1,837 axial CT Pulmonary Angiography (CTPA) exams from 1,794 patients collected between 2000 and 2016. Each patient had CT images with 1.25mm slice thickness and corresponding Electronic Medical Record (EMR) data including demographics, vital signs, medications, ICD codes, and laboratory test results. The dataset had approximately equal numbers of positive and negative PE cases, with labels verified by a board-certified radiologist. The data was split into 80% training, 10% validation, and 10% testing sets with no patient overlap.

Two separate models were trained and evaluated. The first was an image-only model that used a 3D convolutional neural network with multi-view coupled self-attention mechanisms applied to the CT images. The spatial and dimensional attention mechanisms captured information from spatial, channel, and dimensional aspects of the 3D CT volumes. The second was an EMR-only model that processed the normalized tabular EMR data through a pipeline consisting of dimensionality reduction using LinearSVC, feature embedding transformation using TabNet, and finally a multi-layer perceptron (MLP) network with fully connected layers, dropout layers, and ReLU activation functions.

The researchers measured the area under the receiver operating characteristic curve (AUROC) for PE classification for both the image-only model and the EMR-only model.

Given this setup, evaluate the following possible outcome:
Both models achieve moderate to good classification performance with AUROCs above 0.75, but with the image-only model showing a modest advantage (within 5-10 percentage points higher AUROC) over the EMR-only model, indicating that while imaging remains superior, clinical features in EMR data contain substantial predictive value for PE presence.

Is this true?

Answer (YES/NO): NO